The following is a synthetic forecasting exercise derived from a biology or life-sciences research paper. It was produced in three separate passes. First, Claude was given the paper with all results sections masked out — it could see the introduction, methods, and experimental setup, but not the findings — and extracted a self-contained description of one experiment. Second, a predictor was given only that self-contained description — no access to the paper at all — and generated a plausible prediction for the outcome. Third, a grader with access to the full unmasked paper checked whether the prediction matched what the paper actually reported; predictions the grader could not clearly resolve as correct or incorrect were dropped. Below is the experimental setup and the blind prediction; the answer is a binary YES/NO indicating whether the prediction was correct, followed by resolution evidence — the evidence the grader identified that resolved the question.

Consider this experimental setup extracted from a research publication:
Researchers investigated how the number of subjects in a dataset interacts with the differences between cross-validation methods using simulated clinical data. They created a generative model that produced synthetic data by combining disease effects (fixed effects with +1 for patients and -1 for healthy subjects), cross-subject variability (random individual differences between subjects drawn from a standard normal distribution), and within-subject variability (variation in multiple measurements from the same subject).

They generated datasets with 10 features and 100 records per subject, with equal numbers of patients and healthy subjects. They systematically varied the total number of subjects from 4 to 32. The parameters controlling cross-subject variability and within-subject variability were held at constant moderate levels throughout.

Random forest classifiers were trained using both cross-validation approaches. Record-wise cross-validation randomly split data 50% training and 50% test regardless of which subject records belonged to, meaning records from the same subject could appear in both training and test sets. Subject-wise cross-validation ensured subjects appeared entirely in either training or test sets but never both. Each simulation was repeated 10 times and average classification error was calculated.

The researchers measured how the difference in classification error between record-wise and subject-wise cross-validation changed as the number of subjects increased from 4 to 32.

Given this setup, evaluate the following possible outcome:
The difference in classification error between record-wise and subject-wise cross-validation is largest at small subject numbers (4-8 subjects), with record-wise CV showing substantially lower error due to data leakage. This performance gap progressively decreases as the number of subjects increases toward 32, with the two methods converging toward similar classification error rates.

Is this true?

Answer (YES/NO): NO